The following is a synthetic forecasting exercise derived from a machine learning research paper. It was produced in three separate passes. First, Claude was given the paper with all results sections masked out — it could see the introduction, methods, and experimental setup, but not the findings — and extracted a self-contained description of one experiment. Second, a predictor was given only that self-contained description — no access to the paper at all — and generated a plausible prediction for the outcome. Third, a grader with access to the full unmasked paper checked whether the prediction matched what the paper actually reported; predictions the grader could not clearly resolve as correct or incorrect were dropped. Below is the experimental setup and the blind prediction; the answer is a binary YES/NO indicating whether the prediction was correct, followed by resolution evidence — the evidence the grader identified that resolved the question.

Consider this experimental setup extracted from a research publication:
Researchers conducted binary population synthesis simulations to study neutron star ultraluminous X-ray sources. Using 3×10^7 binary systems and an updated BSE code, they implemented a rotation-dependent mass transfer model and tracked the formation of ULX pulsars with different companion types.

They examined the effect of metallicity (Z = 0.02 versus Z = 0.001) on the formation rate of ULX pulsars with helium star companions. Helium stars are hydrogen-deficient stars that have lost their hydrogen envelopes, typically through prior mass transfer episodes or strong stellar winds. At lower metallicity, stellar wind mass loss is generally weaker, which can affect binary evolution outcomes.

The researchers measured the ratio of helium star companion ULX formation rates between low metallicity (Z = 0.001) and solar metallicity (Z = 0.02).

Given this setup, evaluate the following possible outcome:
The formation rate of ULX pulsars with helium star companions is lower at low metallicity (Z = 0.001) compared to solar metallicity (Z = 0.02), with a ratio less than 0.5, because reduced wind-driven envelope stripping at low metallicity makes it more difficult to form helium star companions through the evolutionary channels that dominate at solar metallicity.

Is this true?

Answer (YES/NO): NO